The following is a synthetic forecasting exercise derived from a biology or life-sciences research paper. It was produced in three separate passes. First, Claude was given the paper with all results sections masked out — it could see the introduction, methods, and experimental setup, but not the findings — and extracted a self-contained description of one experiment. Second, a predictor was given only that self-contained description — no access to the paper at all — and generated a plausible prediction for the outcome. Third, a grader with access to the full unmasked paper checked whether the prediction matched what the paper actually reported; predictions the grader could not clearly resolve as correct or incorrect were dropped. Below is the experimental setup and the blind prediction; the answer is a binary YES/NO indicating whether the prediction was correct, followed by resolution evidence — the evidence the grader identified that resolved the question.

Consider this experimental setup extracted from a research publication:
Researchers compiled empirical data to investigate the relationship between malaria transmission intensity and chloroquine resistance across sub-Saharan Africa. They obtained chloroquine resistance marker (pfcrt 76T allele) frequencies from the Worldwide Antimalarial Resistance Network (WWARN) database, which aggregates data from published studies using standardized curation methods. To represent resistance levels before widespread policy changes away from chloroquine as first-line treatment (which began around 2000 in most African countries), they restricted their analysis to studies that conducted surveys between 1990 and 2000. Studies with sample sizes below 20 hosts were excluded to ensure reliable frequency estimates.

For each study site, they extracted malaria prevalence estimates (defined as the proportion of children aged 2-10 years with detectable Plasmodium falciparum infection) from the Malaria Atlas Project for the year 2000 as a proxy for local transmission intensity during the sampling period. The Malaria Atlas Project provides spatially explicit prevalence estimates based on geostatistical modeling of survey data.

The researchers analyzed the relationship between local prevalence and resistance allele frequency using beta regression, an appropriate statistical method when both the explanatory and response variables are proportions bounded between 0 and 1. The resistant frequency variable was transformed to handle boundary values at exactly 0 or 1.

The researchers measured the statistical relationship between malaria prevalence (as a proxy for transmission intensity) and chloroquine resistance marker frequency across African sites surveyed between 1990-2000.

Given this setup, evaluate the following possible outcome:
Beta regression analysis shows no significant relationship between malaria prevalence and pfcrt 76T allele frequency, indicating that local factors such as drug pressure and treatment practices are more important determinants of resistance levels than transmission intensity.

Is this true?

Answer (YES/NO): NO